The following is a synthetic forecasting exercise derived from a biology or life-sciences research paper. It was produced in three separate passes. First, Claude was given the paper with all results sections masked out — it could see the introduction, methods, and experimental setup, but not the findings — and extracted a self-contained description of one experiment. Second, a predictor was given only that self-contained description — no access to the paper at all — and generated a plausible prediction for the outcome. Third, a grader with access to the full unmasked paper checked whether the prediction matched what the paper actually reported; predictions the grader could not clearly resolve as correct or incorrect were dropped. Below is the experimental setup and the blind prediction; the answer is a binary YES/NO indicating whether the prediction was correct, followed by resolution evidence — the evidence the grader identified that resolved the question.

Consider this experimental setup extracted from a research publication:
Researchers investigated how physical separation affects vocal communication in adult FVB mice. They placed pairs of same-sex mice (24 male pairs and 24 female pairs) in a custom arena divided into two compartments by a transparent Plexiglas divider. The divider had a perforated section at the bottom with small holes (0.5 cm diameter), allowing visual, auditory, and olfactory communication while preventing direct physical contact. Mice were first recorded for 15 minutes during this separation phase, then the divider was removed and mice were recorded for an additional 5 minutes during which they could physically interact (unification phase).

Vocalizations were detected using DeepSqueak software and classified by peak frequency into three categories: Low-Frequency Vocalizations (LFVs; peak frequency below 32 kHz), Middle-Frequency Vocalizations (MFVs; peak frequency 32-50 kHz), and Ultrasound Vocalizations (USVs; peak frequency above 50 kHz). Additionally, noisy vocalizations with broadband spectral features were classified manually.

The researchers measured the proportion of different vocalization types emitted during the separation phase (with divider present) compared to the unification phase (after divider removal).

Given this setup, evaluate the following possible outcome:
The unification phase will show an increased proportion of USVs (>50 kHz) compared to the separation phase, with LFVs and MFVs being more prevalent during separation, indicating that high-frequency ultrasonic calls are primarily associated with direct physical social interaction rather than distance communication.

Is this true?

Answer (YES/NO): YES